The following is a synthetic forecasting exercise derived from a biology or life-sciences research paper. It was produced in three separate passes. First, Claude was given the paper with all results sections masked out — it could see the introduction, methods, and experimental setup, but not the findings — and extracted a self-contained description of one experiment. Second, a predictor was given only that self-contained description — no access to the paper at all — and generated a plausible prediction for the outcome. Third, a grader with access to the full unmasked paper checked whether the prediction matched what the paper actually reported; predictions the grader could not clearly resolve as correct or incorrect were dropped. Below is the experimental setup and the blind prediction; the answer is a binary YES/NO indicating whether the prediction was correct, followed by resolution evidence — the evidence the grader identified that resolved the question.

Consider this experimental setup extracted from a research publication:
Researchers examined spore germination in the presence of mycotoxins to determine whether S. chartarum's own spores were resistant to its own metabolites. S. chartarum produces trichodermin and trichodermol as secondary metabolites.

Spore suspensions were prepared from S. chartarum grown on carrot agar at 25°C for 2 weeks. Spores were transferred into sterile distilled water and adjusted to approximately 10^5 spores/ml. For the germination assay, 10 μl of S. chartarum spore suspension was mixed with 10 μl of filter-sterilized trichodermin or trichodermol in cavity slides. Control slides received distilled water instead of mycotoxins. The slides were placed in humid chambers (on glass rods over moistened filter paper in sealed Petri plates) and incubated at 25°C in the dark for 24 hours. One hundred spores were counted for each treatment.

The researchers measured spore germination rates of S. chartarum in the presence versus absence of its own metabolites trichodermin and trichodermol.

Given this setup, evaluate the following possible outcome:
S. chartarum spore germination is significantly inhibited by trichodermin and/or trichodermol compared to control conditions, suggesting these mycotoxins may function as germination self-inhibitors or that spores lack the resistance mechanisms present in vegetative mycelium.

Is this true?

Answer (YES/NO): NO